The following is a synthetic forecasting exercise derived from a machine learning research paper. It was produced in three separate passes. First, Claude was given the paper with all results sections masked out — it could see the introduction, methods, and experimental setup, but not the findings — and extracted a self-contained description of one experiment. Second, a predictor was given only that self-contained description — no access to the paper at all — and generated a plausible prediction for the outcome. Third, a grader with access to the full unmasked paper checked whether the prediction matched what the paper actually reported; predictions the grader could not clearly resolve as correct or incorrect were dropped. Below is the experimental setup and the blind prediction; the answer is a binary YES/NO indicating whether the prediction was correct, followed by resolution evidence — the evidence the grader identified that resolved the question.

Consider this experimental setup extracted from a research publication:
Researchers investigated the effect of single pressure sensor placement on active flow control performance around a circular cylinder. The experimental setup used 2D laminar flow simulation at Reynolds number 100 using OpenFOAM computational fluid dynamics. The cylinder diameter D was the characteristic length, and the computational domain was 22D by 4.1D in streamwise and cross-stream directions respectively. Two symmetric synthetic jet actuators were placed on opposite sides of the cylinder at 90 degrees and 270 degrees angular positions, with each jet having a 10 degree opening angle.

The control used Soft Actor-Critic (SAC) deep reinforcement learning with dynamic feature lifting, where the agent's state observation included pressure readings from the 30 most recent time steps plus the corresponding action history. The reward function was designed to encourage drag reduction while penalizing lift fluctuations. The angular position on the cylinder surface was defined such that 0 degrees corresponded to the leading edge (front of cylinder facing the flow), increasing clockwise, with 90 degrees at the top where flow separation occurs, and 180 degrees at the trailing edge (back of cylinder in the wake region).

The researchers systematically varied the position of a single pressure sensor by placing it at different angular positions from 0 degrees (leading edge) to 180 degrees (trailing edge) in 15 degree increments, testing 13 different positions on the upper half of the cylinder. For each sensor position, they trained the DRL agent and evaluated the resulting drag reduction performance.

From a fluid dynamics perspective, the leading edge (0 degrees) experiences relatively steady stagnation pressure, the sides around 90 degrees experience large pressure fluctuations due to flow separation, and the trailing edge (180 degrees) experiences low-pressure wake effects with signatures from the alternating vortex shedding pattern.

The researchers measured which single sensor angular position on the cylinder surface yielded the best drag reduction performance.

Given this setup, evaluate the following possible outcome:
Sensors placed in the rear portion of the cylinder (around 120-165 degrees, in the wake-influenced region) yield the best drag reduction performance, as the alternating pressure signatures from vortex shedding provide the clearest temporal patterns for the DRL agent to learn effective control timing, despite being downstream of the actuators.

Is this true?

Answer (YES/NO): YES